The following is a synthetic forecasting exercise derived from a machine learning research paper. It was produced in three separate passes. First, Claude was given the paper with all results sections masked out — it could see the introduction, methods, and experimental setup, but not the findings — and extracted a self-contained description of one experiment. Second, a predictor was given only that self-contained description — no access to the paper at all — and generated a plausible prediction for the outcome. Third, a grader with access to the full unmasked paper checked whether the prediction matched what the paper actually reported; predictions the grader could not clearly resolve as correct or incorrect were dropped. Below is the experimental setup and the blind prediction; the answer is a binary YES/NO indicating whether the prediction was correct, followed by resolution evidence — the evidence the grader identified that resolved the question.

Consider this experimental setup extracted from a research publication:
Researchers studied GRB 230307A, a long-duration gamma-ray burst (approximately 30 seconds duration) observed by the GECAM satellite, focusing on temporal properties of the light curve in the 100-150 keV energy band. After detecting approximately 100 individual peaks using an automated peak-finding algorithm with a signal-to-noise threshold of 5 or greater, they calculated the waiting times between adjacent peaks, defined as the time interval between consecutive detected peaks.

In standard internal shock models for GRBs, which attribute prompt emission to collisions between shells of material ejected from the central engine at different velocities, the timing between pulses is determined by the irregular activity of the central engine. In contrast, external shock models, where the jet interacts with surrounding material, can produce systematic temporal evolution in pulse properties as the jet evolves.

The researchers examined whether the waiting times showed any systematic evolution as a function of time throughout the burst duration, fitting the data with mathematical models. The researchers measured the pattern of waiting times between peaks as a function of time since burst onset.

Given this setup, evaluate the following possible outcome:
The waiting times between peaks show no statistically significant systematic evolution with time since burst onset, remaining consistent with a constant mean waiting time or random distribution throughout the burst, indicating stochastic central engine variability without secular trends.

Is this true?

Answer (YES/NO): NO